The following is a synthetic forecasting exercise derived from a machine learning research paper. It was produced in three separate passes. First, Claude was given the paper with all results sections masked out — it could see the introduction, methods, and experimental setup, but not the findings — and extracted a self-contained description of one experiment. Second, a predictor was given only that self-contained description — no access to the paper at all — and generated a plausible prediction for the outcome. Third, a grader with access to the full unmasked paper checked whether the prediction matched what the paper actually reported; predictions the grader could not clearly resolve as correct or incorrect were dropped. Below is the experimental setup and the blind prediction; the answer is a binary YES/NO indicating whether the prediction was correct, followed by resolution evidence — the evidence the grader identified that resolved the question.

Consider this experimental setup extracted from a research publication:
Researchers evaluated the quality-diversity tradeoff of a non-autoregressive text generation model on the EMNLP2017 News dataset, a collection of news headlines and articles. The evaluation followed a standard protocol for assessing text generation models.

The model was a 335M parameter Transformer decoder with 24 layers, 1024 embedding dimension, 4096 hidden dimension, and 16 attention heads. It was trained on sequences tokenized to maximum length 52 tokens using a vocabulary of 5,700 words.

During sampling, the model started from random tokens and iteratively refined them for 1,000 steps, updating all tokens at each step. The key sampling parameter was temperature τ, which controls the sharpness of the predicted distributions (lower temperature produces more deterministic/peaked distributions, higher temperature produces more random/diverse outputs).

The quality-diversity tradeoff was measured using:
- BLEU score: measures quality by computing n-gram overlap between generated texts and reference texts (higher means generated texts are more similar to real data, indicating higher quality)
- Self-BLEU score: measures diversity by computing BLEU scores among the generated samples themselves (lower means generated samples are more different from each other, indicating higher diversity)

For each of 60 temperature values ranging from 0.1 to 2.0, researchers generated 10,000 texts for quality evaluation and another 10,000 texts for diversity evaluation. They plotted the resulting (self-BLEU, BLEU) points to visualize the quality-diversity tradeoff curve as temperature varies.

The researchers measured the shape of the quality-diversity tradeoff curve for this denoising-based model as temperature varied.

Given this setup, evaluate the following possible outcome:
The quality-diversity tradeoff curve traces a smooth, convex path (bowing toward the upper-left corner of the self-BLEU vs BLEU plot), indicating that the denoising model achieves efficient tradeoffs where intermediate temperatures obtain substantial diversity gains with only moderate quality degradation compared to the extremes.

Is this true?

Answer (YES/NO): NO